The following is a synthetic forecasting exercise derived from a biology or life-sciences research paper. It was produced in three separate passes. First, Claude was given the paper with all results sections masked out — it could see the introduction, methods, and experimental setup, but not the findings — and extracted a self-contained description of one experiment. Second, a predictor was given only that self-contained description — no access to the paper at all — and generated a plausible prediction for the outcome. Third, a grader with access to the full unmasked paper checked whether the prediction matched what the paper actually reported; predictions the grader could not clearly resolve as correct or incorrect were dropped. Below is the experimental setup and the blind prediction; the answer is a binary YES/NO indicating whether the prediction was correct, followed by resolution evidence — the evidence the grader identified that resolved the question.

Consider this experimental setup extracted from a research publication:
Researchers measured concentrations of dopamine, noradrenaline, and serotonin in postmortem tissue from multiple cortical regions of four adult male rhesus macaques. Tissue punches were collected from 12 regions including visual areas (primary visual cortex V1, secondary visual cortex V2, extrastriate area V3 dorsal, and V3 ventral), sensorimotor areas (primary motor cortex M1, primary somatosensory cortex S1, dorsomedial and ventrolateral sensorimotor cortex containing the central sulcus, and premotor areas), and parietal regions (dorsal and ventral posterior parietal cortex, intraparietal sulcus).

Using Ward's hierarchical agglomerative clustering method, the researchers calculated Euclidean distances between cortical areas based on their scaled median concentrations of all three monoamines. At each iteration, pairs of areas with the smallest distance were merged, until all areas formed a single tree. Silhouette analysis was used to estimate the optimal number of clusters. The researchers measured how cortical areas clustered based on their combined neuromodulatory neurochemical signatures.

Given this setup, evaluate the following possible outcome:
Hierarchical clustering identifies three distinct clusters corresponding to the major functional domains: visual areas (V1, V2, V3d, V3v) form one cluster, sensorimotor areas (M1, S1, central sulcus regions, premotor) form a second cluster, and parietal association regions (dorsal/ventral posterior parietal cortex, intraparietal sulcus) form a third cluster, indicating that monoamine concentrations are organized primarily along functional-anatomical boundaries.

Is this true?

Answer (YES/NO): NO